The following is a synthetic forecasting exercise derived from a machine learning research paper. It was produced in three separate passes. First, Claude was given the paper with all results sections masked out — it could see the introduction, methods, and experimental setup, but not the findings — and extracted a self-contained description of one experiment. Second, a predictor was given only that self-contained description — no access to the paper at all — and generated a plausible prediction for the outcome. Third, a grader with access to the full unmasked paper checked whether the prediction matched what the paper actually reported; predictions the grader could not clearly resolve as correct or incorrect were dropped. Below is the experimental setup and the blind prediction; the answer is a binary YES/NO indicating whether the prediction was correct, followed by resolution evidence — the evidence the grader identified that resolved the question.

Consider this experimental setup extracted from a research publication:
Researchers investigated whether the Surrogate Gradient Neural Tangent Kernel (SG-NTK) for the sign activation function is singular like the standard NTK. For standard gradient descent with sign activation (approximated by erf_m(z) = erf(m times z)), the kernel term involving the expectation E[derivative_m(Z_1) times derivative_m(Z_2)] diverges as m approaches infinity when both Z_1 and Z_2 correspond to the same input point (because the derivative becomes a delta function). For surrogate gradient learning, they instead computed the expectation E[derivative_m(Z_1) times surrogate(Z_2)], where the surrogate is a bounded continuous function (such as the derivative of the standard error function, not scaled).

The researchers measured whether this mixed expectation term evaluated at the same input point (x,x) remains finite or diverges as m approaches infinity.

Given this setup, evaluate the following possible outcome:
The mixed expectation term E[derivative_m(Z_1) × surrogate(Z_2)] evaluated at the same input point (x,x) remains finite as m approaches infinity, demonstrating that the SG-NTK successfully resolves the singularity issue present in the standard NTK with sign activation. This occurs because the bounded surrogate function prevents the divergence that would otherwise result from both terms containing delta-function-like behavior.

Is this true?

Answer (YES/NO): YES